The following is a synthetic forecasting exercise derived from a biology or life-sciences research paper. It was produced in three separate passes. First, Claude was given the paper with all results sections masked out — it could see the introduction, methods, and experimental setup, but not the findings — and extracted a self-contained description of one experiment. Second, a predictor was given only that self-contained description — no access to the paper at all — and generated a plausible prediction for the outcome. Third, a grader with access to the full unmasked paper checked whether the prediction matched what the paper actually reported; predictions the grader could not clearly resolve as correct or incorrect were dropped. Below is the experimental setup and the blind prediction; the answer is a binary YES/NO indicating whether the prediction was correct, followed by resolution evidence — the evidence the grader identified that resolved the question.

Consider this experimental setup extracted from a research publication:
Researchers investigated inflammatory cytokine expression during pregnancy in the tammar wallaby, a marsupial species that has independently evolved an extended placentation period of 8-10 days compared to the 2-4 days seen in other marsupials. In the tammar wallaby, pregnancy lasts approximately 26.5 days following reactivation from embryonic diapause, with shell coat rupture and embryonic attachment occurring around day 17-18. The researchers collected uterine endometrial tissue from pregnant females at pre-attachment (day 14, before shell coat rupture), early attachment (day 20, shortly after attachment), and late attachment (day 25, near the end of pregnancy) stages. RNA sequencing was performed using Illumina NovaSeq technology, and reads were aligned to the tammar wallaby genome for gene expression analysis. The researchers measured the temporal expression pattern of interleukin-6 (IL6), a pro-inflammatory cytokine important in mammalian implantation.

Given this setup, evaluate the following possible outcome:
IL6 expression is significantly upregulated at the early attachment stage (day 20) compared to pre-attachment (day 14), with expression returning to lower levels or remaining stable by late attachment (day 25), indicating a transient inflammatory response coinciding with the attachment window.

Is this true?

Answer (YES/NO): NO